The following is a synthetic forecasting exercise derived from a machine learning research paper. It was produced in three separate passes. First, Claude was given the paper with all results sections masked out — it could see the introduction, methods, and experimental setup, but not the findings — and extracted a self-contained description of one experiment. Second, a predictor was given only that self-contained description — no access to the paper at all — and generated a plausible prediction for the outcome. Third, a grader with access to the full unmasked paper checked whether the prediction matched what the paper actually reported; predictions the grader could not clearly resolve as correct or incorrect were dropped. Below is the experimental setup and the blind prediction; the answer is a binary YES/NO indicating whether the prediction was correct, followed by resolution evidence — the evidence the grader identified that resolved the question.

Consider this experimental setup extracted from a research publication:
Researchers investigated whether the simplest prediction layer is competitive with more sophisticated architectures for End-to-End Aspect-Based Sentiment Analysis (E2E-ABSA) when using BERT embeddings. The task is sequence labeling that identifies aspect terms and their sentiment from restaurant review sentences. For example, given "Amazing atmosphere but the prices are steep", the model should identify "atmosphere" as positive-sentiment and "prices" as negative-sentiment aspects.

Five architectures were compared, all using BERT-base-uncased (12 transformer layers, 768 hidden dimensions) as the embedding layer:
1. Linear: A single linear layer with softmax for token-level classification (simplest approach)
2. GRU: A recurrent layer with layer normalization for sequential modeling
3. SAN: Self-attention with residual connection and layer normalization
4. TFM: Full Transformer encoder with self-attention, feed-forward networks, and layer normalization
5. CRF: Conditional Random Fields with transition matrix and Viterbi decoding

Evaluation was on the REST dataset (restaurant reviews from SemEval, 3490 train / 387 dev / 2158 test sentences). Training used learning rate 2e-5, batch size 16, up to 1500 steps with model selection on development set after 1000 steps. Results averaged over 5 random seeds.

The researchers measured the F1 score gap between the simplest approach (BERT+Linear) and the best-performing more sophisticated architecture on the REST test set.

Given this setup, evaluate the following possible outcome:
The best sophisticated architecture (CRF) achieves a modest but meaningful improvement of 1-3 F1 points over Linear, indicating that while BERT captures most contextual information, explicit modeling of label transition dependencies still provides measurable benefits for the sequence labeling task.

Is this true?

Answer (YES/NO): NO